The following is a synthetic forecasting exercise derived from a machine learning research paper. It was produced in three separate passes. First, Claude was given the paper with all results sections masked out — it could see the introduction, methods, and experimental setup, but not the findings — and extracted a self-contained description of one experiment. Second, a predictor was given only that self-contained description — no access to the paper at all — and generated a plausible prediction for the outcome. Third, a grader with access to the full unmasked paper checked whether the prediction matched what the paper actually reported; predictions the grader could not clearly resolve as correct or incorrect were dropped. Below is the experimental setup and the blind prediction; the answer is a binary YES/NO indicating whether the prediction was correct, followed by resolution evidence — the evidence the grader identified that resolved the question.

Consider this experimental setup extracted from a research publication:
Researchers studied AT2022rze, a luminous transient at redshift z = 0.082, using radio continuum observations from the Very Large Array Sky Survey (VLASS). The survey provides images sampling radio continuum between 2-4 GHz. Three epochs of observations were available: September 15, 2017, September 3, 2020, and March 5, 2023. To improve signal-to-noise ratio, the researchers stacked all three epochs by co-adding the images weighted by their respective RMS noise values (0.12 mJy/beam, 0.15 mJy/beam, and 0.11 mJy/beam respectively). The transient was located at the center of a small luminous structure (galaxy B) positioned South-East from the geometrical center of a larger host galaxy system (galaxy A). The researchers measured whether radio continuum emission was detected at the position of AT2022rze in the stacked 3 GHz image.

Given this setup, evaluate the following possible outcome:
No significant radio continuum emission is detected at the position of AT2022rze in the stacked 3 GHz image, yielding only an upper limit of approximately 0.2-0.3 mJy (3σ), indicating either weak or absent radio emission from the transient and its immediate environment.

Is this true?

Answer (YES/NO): YES